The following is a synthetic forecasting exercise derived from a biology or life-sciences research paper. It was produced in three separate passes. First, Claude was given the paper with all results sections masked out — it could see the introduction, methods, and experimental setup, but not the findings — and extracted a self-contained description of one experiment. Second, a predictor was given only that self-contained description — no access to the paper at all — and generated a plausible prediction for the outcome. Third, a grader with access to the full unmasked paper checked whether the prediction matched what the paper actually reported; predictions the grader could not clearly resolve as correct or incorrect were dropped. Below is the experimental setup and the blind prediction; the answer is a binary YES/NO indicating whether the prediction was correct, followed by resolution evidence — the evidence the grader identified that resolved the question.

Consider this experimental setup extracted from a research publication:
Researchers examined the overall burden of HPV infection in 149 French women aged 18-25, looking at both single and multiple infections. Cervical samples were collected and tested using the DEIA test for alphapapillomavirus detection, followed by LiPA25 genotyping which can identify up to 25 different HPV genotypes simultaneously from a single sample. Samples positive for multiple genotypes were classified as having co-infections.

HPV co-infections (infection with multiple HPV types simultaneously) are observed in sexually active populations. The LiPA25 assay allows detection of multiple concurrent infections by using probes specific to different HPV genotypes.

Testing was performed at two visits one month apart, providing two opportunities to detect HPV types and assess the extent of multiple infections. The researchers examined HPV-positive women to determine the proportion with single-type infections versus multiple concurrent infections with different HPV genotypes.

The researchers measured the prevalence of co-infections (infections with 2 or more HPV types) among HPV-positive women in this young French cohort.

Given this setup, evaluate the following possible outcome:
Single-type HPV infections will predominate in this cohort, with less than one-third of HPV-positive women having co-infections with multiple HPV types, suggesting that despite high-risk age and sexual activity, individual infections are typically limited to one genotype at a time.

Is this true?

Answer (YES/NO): YES